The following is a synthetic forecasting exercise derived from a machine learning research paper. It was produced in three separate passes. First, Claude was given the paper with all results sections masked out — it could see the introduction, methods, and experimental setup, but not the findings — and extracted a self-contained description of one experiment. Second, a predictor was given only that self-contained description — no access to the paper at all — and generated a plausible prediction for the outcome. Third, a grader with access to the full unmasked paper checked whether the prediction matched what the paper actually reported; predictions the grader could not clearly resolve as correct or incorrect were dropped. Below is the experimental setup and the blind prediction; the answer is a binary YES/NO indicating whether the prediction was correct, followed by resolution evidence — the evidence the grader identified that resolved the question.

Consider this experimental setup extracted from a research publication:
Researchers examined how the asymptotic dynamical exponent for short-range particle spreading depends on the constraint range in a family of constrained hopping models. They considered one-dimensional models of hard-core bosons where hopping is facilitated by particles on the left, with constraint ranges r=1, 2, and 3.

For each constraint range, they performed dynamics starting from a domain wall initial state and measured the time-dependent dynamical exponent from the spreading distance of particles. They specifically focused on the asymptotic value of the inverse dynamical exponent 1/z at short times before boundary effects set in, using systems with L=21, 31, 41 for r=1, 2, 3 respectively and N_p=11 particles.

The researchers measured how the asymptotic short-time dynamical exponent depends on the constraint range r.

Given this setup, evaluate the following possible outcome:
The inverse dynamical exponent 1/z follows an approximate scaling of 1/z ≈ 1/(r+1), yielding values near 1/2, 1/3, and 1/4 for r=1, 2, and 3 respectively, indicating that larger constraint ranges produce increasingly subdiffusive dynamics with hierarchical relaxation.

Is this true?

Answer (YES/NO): NO